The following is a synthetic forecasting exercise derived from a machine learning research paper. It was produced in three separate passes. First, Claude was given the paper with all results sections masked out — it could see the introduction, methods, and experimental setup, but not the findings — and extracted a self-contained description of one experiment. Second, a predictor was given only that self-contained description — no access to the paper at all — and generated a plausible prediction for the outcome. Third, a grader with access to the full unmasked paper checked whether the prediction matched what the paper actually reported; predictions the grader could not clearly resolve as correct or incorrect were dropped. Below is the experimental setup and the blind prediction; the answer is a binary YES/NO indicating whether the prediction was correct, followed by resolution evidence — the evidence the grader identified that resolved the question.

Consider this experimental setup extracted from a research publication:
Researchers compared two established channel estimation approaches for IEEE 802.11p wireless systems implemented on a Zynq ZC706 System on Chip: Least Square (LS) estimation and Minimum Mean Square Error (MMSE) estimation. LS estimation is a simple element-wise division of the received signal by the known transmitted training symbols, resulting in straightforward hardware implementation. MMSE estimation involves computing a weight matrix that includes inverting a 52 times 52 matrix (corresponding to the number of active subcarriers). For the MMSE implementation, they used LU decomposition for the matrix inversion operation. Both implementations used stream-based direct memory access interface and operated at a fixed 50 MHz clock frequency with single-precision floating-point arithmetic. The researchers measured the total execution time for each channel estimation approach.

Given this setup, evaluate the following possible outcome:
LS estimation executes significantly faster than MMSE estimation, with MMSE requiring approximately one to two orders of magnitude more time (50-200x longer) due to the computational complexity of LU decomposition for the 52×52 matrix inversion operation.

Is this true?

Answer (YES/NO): NO